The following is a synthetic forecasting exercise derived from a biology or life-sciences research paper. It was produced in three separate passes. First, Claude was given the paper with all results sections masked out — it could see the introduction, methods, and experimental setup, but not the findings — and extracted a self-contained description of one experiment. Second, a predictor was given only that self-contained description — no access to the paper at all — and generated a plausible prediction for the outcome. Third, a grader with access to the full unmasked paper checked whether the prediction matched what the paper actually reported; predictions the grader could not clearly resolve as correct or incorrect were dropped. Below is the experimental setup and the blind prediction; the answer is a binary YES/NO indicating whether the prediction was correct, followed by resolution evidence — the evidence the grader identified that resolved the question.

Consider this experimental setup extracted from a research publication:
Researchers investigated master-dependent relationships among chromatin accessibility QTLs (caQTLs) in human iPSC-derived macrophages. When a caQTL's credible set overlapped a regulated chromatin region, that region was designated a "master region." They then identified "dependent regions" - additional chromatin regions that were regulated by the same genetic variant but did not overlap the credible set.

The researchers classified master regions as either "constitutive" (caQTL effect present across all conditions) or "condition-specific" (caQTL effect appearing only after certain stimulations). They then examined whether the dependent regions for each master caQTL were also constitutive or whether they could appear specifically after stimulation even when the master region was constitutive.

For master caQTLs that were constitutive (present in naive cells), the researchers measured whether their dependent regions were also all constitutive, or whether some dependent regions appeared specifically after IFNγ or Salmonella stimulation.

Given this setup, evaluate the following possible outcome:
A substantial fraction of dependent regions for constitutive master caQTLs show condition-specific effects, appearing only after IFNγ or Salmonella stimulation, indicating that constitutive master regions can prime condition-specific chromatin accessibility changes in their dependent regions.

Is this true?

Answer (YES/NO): NO